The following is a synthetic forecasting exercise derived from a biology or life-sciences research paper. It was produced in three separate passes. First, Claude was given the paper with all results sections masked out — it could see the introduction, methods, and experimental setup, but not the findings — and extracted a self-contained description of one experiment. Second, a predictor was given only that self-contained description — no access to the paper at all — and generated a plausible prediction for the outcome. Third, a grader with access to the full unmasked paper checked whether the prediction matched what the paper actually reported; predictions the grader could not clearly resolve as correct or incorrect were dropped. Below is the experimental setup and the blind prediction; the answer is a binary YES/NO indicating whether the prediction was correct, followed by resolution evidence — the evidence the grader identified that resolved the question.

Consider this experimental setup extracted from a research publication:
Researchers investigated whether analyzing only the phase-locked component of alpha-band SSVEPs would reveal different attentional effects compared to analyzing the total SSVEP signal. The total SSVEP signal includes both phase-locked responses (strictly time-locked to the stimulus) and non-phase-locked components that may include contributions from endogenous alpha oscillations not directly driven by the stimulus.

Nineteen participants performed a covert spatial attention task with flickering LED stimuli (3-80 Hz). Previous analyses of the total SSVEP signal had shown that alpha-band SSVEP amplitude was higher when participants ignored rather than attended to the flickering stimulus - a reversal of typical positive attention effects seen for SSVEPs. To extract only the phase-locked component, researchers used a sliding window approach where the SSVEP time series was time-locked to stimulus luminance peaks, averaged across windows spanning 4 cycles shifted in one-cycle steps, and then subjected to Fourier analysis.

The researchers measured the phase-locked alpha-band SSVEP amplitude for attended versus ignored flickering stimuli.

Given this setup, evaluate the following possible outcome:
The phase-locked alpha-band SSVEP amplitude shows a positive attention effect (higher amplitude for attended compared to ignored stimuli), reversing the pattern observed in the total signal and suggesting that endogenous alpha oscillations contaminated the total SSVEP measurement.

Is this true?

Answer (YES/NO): YES